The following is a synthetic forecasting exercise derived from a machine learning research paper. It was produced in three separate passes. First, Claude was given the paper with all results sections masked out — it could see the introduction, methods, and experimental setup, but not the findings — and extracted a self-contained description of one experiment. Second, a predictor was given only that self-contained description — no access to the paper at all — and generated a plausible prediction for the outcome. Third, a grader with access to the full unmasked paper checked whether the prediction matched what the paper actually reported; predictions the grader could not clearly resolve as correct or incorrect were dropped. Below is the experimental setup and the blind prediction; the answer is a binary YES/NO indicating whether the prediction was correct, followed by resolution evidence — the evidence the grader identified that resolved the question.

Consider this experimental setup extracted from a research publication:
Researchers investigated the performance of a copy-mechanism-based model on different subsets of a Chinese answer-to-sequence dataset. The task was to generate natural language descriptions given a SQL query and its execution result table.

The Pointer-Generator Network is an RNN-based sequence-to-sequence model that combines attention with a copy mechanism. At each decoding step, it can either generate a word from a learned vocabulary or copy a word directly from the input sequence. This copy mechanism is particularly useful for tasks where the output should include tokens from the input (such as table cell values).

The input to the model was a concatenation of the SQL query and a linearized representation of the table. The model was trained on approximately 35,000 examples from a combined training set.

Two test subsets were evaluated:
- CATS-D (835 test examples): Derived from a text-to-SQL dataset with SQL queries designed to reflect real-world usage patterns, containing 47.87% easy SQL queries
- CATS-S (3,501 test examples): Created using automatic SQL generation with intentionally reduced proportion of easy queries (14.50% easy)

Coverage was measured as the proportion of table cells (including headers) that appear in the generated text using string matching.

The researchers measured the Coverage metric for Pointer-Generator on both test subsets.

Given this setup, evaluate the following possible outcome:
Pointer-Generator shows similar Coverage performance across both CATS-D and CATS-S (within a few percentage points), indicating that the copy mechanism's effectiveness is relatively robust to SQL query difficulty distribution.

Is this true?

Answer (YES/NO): NO